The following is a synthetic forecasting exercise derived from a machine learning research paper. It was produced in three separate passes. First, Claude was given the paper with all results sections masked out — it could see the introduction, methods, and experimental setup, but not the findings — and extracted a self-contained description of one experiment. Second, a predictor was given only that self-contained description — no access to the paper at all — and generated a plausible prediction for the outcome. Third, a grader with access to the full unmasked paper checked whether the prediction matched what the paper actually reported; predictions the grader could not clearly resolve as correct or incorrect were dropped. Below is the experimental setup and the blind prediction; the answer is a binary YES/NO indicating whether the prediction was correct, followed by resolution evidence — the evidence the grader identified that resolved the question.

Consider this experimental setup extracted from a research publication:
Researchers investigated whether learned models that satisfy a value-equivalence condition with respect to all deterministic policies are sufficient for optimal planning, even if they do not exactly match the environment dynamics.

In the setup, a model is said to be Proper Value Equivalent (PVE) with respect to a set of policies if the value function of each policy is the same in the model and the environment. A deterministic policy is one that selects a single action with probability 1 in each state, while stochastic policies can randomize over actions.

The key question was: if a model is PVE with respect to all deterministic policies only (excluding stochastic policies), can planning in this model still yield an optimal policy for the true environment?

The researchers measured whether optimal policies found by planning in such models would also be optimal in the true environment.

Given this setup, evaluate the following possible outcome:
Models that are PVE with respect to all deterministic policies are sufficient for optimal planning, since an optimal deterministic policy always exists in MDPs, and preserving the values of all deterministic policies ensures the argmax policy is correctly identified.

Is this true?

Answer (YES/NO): YES